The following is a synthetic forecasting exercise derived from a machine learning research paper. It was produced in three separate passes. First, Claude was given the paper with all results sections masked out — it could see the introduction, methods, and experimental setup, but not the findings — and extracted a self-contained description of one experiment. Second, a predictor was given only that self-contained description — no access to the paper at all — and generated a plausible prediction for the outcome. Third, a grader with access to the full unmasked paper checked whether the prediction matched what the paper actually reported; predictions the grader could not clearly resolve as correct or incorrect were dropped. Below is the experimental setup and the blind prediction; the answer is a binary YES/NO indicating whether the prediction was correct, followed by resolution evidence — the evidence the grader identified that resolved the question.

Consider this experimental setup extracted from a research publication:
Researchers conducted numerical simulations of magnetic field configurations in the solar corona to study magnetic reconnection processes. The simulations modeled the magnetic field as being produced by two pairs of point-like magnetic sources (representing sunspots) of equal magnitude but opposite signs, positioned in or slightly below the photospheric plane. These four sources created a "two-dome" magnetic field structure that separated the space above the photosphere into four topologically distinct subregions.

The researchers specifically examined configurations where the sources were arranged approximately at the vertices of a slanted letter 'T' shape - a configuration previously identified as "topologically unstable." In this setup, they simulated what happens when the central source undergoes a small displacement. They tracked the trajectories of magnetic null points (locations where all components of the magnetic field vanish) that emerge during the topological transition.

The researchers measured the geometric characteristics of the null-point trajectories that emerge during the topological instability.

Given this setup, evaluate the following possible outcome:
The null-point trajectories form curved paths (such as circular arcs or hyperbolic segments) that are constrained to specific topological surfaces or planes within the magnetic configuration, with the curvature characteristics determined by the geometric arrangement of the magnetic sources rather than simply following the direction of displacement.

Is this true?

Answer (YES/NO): NO